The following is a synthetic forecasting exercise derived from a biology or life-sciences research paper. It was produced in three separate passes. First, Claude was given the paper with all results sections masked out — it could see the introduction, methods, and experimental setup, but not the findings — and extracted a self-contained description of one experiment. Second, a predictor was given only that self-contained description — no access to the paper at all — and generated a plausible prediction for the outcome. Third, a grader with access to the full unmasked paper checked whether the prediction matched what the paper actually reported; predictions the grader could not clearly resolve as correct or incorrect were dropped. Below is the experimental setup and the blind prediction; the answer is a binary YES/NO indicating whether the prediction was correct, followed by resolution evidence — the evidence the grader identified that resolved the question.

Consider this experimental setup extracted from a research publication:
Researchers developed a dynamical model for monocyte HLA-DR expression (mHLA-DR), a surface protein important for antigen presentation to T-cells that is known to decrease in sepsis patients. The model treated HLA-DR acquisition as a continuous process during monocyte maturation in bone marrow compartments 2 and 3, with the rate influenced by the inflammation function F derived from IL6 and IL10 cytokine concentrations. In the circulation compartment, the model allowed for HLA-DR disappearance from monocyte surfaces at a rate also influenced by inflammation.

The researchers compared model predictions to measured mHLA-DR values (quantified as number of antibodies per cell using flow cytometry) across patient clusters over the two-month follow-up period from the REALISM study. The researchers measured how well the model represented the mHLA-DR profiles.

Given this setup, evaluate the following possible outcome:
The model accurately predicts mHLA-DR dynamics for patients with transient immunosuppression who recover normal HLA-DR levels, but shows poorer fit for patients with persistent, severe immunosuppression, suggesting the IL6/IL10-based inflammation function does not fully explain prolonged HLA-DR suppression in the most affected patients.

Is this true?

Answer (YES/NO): NO